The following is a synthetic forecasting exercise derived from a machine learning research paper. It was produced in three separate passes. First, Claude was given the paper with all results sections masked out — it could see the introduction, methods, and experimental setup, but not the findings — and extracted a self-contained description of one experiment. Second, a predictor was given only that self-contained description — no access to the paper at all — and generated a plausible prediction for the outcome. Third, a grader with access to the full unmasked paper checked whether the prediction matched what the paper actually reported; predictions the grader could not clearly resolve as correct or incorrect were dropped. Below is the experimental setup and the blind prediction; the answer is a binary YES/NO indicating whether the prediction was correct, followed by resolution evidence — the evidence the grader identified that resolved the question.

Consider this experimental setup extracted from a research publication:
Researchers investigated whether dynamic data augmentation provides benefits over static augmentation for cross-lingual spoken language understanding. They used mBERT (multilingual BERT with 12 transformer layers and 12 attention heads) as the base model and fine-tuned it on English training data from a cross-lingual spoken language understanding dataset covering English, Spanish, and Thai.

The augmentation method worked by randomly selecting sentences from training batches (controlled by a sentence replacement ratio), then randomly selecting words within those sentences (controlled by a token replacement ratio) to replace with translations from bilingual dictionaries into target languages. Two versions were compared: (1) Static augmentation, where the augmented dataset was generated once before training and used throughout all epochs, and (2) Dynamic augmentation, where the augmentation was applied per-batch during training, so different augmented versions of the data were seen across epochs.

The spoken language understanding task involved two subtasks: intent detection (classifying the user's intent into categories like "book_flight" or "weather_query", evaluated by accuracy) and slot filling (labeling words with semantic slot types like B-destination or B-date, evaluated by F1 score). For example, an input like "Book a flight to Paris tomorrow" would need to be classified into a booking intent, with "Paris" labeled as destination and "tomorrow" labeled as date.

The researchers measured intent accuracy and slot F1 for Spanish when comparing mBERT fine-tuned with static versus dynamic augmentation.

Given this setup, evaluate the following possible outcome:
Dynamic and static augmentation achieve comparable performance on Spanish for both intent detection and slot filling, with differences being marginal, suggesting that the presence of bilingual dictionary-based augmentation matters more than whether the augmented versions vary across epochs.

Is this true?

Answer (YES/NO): NO